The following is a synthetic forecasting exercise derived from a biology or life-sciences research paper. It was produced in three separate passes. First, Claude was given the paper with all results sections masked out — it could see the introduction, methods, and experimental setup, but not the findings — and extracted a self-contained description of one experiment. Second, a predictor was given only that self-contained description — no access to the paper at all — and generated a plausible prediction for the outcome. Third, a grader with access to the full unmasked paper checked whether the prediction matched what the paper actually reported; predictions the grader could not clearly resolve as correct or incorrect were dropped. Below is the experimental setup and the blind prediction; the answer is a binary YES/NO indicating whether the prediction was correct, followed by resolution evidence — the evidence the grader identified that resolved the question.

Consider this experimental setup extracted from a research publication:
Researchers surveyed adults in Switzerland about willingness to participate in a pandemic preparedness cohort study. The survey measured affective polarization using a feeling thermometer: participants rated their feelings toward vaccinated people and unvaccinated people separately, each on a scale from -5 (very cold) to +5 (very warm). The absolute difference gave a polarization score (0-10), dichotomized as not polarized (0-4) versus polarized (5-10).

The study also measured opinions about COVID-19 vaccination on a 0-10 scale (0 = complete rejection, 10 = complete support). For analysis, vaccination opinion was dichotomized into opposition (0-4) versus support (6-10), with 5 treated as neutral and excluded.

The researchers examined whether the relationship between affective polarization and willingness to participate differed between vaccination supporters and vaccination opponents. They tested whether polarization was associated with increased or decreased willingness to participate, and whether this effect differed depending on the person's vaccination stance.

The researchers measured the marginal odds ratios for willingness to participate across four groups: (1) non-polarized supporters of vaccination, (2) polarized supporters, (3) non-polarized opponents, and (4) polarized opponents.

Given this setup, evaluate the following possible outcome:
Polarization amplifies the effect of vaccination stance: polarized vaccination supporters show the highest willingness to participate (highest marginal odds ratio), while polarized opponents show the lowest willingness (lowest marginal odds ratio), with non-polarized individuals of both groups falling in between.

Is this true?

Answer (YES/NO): YES